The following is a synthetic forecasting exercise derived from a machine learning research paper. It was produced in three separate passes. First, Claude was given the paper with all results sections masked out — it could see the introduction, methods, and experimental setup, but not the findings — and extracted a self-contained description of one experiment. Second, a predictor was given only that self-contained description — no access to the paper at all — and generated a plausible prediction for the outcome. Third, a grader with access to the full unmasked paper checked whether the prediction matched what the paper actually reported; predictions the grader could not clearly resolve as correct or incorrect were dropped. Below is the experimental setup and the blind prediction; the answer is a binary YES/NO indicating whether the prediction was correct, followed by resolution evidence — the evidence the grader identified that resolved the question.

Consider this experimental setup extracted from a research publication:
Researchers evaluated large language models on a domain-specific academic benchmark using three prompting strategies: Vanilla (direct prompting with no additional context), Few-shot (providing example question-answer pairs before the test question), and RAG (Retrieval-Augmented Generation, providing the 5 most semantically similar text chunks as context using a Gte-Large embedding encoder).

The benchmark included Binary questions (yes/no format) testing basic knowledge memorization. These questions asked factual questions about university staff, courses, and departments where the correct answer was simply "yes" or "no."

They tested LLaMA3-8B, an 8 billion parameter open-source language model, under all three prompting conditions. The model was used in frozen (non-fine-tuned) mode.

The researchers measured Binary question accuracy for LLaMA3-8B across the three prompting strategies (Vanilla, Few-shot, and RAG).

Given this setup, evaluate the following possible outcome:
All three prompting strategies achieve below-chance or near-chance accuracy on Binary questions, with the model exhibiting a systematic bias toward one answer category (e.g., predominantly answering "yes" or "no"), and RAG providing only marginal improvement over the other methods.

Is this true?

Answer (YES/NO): NO